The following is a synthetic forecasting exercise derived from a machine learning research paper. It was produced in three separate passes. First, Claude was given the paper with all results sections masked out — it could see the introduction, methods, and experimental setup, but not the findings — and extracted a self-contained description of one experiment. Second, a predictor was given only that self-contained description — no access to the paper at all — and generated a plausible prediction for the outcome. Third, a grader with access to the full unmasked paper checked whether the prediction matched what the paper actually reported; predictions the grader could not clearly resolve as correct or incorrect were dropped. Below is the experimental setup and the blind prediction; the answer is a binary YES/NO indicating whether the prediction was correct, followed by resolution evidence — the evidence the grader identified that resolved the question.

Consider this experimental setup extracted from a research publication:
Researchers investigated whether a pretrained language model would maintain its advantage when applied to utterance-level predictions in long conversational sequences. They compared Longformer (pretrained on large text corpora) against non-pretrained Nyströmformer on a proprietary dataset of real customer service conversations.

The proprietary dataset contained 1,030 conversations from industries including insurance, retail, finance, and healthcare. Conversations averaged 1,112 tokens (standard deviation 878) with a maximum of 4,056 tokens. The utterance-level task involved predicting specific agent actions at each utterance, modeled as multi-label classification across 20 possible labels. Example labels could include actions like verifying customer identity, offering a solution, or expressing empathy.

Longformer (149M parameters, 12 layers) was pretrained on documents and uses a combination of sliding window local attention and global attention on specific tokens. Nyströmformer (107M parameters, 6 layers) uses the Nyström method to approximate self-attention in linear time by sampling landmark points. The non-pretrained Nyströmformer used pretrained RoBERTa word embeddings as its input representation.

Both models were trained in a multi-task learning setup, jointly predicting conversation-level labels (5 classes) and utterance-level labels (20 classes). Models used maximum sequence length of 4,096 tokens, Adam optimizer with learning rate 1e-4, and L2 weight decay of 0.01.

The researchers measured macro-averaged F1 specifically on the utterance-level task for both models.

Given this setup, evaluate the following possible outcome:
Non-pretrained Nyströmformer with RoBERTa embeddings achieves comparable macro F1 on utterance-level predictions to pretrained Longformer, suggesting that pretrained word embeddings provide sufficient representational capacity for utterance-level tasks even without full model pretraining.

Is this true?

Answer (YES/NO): NO